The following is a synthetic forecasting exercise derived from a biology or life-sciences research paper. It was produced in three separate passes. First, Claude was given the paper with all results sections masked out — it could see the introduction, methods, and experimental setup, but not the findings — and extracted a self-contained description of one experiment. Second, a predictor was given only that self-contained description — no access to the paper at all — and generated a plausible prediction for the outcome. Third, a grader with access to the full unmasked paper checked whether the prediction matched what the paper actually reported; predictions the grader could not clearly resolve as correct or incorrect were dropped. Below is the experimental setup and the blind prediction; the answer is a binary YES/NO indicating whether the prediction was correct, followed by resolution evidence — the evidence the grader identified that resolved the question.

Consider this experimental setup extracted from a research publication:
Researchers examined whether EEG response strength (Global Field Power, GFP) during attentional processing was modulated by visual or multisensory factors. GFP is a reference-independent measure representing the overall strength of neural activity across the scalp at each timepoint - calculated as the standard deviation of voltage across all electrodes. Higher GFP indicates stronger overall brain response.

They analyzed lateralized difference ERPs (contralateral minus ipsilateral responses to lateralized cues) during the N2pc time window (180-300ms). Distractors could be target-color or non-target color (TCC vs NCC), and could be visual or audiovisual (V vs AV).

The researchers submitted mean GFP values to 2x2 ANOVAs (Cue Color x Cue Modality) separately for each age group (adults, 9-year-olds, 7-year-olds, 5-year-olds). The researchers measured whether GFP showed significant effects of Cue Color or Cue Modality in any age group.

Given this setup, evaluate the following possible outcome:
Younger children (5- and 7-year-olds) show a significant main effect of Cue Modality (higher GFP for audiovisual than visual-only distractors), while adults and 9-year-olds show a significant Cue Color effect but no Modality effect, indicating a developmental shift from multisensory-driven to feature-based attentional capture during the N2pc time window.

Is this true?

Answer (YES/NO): NO